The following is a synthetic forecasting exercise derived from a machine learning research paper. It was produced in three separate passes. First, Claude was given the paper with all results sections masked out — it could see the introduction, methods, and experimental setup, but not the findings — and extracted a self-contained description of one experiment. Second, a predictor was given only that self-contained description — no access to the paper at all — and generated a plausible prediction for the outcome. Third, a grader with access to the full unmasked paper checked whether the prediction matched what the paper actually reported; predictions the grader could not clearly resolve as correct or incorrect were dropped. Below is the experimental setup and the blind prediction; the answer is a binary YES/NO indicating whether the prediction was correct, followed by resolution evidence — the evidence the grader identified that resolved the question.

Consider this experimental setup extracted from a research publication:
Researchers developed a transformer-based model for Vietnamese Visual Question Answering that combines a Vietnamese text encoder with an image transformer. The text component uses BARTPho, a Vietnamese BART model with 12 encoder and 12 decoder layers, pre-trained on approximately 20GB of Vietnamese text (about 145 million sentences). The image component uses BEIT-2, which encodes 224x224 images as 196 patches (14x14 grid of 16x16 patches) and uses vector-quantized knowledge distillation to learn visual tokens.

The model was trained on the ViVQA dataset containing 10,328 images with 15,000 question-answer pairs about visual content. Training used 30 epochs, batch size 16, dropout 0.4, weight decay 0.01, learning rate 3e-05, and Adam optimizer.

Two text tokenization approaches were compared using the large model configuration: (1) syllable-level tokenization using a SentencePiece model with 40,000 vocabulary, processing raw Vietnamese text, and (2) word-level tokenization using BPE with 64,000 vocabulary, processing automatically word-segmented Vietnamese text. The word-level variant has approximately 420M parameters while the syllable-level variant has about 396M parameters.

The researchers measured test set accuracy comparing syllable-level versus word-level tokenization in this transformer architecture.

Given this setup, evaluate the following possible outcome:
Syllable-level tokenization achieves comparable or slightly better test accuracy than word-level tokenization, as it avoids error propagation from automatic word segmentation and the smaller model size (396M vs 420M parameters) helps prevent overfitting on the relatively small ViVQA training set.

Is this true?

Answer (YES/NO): YES